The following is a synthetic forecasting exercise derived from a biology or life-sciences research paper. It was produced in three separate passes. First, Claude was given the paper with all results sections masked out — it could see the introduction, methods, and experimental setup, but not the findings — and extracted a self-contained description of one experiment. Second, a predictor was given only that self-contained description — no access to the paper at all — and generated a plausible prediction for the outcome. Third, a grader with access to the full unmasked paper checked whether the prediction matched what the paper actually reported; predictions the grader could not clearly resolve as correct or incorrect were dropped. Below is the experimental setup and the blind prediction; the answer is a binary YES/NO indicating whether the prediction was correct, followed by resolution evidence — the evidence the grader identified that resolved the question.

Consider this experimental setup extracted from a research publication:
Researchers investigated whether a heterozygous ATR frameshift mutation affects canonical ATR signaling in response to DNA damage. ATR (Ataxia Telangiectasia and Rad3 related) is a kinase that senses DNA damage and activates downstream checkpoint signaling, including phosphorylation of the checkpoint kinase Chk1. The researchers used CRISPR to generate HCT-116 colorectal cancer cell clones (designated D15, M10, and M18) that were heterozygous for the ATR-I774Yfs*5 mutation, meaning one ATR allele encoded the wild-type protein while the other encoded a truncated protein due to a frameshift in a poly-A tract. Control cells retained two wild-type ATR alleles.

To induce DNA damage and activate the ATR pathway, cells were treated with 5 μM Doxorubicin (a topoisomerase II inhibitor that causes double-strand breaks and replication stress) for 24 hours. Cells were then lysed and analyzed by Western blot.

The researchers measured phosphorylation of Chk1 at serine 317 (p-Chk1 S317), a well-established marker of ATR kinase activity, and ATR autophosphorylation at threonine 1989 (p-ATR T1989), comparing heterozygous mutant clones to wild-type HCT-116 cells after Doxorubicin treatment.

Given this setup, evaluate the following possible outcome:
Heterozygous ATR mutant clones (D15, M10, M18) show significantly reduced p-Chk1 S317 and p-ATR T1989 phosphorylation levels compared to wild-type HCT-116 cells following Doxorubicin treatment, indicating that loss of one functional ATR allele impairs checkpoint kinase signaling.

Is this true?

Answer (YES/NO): YES